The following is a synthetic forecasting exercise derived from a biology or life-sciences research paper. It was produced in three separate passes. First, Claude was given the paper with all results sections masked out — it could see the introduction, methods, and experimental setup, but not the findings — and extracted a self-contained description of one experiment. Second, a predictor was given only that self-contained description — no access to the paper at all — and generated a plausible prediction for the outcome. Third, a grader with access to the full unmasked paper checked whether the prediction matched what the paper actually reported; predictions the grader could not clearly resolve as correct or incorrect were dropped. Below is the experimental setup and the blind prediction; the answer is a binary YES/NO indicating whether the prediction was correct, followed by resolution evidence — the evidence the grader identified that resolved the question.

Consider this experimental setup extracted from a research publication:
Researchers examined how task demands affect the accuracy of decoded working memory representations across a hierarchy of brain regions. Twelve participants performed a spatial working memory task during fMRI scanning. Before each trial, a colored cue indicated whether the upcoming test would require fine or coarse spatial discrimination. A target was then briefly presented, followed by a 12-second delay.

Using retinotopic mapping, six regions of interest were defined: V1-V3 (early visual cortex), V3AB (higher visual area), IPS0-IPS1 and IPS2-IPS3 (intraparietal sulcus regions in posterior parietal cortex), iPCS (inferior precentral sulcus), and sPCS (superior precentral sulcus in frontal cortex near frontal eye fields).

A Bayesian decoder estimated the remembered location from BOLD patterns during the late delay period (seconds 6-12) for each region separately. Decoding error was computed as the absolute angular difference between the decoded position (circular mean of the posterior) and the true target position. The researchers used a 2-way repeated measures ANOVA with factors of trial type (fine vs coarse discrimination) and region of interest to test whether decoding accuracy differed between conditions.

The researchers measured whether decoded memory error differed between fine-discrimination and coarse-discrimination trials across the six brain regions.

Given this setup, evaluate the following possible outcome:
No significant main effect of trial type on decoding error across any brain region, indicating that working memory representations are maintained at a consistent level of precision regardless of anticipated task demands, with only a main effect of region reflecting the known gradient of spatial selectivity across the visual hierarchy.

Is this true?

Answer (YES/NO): NO